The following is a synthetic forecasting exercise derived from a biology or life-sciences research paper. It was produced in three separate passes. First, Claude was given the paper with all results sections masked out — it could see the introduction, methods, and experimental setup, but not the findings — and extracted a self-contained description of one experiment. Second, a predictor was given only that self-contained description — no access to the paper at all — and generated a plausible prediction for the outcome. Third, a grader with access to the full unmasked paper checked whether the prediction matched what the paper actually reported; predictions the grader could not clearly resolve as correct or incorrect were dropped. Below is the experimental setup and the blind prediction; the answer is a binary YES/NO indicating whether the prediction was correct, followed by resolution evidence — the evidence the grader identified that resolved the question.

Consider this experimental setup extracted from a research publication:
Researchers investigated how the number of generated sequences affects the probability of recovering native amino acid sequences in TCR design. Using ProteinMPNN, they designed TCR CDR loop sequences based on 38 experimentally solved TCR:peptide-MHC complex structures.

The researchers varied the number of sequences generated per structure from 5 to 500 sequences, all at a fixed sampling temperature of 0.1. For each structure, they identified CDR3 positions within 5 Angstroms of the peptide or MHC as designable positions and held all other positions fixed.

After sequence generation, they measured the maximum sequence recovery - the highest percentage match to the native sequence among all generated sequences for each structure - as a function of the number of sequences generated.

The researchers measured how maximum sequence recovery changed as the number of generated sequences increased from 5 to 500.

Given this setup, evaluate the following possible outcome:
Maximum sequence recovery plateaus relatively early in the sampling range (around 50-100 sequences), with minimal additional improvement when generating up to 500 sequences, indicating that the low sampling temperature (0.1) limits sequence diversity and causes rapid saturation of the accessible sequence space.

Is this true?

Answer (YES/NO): NO